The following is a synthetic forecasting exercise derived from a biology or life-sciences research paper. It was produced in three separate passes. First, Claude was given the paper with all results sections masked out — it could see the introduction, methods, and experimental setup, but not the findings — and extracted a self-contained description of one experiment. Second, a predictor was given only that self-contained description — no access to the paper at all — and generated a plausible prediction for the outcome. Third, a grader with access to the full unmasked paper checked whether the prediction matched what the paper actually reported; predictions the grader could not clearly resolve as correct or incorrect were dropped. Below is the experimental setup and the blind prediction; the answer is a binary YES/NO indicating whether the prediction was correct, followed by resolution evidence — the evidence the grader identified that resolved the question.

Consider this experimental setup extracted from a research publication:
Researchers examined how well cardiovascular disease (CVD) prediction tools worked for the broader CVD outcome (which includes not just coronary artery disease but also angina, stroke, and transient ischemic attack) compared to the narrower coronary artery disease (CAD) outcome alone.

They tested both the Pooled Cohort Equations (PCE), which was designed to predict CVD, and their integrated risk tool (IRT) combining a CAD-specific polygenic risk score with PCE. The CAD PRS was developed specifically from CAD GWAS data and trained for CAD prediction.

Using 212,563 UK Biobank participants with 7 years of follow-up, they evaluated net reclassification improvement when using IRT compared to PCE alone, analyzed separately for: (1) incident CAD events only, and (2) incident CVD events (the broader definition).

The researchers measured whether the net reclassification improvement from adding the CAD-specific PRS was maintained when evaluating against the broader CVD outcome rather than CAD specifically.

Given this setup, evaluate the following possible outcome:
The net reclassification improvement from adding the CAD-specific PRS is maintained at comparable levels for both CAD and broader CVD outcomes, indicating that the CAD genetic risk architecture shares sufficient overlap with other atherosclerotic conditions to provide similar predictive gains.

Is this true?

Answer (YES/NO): NO